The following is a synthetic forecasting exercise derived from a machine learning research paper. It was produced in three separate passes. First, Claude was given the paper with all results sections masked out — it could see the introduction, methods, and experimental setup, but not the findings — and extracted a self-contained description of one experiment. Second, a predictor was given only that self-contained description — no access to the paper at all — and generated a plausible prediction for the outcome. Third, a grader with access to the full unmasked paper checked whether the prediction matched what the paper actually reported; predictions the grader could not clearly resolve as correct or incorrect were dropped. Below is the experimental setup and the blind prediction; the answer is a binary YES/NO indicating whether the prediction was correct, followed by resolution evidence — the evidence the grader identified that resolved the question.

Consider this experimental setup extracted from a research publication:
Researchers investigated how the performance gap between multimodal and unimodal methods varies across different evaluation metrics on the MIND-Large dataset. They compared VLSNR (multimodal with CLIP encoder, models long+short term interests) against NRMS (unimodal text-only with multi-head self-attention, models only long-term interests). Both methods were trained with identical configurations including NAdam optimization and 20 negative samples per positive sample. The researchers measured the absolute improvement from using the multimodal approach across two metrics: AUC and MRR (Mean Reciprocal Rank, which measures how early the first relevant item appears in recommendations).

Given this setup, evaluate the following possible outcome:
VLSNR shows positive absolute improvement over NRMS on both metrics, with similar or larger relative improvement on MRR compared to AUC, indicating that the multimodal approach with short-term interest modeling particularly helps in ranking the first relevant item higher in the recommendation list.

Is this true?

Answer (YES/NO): YES